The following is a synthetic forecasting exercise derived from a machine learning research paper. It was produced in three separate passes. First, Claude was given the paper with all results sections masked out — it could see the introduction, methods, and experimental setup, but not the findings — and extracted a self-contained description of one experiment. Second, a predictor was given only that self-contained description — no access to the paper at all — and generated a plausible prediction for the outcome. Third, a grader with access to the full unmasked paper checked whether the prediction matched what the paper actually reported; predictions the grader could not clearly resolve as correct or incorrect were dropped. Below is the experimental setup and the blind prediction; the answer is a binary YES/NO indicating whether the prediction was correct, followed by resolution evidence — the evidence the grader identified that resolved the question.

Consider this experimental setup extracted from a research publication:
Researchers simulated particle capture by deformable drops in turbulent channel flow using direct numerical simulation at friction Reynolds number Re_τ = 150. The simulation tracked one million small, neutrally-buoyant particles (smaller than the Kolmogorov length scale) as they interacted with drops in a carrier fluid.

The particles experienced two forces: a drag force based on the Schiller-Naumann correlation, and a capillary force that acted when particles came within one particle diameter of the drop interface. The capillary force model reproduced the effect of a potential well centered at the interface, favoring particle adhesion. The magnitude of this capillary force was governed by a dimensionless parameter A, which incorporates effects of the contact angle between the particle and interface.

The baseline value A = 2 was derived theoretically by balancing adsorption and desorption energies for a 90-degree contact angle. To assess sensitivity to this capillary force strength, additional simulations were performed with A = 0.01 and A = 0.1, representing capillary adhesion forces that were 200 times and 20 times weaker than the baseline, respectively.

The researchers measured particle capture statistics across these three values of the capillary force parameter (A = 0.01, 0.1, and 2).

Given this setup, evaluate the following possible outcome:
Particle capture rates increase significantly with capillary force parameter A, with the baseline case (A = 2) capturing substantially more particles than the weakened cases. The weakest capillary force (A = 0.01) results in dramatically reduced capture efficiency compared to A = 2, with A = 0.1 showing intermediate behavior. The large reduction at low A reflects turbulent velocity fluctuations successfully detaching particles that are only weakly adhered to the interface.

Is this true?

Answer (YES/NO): NO